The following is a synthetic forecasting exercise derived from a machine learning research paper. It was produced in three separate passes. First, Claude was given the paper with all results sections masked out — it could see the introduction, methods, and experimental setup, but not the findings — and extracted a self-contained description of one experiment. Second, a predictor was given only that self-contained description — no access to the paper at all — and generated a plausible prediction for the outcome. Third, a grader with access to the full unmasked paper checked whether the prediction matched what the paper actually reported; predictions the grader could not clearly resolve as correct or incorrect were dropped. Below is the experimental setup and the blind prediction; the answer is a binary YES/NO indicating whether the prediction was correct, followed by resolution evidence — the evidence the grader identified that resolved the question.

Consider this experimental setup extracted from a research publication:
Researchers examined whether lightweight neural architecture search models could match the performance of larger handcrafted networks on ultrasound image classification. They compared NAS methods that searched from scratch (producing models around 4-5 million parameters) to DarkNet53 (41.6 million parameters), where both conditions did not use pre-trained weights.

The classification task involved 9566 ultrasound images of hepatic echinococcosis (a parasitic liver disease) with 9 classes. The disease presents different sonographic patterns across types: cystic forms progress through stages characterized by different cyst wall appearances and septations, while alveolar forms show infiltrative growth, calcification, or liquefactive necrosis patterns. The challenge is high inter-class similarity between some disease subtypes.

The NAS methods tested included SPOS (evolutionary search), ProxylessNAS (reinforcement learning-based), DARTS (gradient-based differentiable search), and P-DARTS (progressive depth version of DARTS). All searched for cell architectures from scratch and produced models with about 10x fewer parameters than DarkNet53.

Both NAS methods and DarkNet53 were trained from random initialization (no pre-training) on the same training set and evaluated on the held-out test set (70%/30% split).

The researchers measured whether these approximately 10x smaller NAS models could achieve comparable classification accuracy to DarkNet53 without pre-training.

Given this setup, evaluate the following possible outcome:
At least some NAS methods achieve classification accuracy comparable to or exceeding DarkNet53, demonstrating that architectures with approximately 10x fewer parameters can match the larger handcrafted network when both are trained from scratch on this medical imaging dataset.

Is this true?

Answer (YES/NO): YES